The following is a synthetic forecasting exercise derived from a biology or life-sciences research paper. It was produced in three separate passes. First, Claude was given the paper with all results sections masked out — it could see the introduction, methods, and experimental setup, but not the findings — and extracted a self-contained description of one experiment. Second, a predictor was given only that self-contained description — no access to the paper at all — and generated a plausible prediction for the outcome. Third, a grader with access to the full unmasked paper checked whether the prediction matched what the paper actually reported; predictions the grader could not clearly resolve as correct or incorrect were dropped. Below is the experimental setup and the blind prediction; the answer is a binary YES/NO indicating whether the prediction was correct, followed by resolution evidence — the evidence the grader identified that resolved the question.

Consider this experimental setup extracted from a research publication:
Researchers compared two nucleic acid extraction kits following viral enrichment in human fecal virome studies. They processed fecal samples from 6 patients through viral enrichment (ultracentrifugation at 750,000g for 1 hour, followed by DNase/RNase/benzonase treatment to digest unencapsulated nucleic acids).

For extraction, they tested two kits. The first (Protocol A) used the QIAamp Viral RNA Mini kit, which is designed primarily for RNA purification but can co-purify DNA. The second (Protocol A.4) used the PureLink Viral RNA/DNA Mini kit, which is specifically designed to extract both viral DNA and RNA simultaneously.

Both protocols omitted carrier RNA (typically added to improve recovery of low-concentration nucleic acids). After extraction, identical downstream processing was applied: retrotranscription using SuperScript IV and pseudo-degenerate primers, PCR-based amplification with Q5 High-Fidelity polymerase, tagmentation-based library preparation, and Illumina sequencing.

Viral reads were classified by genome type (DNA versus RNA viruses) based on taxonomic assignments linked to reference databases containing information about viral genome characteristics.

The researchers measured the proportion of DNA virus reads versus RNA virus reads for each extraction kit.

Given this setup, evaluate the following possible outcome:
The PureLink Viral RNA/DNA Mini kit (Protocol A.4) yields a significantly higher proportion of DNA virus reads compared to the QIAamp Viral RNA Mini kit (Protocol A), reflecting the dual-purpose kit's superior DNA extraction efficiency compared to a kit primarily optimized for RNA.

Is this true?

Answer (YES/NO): NO